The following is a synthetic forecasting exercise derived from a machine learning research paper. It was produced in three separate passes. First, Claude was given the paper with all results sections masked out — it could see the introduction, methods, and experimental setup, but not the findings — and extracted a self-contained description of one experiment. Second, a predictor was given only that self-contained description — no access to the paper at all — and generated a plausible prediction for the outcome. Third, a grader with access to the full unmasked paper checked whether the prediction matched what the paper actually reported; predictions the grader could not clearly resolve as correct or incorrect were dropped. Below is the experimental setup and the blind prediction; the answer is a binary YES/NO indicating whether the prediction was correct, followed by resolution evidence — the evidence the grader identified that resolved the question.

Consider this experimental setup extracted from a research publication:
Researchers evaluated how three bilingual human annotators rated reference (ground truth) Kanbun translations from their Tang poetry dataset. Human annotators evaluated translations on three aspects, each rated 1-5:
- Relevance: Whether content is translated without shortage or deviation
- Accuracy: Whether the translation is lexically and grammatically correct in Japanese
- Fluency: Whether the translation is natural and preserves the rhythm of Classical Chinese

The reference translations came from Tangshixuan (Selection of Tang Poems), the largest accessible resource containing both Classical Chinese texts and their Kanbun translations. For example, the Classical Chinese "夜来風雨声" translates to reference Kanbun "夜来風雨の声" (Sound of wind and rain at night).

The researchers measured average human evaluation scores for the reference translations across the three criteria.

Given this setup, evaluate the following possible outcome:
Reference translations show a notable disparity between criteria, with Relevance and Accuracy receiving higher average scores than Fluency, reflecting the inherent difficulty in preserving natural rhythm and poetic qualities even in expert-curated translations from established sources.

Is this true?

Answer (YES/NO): NO